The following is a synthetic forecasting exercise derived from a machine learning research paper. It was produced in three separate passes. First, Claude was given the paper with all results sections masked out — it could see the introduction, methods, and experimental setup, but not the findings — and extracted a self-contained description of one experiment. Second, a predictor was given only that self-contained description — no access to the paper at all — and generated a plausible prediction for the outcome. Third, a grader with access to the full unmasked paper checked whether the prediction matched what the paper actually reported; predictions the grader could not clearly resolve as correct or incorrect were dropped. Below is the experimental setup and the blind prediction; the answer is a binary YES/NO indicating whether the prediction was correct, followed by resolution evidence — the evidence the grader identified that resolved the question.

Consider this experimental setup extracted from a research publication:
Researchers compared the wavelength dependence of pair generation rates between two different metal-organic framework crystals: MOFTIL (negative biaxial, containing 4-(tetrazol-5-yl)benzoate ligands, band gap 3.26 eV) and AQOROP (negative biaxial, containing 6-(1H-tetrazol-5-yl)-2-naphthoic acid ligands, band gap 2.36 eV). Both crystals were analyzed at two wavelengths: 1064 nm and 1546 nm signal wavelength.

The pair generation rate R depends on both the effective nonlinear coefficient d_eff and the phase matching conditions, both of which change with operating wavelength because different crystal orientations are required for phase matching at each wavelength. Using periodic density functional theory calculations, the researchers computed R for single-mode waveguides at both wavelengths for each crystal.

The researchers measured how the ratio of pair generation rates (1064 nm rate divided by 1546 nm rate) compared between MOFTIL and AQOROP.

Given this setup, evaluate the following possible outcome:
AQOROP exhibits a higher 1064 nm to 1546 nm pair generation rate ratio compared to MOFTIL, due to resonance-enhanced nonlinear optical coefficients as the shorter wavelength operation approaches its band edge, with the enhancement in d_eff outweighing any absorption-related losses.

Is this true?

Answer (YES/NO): NO